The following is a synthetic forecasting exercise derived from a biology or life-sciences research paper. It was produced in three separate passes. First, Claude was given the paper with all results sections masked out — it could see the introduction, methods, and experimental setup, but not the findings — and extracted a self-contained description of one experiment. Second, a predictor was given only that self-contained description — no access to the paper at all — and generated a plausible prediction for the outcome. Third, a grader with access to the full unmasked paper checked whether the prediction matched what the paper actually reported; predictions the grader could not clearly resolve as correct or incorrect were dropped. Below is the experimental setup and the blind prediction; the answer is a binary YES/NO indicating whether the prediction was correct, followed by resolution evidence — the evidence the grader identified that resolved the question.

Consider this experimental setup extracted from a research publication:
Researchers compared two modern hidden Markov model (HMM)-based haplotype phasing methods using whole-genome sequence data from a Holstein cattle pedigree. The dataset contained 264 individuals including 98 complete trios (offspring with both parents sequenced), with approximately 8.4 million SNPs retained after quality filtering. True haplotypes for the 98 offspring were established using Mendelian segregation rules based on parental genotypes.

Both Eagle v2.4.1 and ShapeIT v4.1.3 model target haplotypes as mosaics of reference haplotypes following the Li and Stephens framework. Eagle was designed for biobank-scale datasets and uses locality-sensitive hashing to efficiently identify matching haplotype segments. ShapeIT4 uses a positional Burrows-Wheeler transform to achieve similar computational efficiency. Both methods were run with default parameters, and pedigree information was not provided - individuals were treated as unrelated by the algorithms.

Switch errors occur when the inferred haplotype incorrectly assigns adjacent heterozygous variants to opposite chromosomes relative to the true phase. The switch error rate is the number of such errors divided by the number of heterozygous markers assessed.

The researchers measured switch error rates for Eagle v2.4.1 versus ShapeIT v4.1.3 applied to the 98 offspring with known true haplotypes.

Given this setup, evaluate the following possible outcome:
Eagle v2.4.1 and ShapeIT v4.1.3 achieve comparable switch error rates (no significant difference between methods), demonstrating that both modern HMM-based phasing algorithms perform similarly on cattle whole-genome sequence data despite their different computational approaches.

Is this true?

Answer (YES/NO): NO